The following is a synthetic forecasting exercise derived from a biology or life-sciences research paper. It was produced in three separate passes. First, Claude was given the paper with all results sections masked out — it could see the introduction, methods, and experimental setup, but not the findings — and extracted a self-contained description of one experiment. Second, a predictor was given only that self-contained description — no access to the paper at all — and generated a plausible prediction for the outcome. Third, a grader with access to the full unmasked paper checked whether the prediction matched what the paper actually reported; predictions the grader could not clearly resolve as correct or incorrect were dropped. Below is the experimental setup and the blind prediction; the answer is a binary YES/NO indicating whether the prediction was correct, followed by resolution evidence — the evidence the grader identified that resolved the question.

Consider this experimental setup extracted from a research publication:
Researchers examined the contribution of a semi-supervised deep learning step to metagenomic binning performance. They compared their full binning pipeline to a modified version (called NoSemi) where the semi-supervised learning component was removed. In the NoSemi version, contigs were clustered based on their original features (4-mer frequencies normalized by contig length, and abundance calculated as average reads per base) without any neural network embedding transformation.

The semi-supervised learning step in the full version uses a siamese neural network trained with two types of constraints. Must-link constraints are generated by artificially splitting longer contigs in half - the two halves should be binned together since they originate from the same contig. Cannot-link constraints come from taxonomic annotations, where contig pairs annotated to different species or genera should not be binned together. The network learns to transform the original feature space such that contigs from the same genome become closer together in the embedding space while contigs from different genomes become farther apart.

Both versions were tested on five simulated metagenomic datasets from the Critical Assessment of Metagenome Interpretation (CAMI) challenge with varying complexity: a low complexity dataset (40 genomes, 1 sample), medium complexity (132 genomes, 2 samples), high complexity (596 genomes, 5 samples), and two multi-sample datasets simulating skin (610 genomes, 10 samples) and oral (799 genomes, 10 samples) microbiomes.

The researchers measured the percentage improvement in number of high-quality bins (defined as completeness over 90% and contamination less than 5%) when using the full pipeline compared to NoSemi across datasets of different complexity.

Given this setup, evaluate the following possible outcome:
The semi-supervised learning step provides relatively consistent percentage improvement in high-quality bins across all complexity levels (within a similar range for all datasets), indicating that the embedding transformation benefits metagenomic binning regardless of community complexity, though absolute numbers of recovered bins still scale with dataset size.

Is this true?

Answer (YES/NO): NO